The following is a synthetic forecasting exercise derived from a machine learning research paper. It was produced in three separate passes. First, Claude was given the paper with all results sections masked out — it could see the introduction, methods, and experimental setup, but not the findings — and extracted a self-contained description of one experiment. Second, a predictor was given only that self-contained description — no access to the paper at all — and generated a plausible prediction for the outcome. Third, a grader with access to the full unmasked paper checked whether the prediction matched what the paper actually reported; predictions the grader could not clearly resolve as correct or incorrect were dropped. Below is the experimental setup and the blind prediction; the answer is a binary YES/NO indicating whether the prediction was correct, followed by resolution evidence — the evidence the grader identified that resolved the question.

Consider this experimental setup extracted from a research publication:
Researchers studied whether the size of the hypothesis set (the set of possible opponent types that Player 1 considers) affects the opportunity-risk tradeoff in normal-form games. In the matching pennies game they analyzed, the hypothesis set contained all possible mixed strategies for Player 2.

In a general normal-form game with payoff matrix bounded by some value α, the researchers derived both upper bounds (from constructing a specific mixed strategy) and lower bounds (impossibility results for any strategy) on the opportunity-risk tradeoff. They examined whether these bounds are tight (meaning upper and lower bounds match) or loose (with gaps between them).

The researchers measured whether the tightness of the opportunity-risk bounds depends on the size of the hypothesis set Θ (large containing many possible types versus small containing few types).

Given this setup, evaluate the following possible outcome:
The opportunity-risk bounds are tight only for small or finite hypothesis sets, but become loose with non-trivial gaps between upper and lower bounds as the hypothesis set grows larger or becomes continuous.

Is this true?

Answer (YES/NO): NO